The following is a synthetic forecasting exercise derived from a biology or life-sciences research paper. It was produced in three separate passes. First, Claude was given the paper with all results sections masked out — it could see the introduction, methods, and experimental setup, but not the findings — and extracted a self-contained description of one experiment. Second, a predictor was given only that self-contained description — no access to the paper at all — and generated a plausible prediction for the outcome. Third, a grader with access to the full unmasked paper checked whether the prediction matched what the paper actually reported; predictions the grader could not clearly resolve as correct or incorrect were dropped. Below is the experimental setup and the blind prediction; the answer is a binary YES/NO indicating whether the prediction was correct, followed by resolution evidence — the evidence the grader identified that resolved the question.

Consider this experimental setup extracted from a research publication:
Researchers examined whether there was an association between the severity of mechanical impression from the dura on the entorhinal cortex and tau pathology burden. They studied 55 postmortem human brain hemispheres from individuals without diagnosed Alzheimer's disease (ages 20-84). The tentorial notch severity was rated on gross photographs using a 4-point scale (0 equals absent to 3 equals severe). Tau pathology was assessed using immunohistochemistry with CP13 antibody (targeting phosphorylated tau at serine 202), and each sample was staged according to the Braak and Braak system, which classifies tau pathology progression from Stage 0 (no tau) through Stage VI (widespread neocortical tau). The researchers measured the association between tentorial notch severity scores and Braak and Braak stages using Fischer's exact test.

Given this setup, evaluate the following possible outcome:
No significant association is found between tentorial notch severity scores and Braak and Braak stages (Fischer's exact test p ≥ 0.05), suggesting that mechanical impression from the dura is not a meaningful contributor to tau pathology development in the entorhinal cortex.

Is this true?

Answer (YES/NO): YES